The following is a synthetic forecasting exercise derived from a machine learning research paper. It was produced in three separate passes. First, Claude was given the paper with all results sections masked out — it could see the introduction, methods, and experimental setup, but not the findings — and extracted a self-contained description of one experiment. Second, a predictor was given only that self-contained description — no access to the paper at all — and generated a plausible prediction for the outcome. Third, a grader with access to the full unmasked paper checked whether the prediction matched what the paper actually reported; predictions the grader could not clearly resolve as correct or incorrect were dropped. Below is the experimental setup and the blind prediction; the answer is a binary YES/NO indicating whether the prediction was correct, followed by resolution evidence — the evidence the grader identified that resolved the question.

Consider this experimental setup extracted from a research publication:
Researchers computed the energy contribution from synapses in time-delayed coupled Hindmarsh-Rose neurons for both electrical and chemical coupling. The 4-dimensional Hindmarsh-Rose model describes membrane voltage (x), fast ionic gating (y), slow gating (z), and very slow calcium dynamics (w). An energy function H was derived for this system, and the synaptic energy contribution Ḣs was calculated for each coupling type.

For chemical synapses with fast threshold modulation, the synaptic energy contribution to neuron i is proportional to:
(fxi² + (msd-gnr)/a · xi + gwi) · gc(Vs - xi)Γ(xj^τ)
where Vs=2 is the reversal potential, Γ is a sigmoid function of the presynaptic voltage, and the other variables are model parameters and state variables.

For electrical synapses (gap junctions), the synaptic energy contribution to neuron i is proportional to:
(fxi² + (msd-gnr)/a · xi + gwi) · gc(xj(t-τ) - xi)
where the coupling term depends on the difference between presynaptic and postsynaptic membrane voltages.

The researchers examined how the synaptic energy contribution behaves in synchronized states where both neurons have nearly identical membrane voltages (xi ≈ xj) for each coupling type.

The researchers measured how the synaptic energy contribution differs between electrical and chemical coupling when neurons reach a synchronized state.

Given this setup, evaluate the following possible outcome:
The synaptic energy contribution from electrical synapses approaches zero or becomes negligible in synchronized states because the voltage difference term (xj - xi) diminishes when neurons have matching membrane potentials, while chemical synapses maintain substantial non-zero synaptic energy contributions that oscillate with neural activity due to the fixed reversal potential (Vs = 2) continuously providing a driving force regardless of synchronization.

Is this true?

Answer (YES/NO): YES